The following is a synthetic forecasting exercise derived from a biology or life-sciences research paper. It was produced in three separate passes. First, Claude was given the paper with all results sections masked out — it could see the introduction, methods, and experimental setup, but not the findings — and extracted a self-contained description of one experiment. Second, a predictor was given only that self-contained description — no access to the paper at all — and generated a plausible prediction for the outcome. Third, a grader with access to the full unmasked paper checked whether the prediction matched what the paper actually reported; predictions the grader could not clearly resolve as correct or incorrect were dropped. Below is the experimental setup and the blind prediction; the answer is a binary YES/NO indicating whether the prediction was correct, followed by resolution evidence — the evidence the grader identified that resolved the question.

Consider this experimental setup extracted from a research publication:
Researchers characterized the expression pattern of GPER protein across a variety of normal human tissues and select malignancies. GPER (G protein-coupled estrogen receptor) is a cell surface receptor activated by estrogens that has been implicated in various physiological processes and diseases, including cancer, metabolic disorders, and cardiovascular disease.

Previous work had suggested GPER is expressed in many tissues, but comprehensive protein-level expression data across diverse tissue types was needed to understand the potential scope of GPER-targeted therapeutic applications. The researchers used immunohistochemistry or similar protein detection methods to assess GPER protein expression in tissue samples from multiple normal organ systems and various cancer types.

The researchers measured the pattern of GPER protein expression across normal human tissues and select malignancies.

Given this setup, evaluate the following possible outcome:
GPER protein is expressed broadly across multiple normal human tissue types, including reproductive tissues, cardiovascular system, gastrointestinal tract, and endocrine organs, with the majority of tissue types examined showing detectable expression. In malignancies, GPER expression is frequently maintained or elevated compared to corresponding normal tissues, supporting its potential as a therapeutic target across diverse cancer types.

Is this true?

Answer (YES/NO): NO